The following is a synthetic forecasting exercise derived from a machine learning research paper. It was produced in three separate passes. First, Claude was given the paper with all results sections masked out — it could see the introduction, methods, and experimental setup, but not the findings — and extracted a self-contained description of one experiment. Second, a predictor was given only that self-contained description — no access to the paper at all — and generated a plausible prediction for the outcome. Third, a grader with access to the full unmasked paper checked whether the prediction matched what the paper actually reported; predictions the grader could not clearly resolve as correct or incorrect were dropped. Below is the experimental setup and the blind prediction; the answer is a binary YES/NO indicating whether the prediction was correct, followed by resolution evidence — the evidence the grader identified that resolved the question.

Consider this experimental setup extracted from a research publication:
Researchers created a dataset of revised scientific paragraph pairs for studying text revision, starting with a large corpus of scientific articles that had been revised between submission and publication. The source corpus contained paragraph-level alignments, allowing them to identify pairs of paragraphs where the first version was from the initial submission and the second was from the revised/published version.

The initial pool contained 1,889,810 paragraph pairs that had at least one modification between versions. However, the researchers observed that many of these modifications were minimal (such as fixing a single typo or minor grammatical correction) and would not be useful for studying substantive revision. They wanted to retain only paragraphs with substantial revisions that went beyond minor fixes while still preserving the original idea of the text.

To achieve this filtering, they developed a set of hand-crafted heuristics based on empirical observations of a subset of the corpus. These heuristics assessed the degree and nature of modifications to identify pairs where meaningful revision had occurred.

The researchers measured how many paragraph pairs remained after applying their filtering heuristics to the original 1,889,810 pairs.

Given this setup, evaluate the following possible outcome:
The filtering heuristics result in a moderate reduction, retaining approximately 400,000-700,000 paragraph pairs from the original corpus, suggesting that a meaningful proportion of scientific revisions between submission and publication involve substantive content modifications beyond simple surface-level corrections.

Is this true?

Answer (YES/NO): NO